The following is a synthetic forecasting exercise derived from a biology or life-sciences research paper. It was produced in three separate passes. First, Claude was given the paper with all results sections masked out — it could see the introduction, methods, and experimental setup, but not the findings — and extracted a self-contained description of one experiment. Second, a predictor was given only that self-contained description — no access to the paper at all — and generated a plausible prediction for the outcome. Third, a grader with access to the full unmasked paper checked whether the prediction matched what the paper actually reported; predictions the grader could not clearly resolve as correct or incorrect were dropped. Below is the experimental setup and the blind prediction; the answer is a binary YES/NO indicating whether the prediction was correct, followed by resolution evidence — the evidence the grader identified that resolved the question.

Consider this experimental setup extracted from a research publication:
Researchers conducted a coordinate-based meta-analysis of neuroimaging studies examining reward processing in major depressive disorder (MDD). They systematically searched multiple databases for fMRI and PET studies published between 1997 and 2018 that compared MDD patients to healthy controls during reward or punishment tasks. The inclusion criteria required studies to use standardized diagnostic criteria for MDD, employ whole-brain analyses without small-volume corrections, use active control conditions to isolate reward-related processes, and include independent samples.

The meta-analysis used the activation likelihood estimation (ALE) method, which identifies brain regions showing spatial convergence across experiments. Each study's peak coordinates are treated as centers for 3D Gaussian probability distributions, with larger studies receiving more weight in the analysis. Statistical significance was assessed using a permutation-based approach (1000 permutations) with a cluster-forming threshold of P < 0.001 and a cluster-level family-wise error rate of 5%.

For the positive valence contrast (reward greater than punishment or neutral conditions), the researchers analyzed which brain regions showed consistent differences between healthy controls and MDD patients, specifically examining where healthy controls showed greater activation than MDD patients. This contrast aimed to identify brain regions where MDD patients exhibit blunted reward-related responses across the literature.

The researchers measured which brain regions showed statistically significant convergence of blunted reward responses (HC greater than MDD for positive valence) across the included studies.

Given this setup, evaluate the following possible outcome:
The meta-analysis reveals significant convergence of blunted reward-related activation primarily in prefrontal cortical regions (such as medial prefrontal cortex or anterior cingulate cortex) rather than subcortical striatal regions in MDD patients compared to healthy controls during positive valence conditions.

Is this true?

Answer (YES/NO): NO